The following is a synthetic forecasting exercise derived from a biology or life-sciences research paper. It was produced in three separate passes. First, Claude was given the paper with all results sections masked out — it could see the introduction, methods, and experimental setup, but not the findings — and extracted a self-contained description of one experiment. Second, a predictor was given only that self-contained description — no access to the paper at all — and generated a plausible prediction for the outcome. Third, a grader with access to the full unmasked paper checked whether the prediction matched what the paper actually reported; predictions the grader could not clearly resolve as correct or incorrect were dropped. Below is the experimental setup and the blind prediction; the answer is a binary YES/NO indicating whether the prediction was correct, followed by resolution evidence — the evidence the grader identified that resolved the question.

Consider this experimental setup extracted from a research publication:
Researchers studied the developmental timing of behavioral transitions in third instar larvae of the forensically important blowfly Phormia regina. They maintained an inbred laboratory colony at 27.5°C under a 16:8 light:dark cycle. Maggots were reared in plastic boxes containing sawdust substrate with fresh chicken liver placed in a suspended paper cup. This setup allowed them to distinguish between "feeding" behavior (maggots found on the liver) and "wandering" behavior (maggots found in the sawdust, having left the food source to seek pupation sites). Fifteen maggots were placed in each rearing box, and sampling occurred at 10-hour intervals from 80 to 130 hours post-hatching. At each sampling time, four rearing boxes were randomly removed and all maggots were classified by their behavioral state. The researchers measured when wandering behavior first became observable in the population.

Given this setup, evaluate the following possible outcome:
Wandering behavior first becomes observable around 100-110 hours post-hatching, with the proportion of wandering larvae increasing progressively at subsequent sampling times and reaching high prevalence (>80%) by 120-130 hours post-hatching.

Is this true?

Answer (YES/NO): NO